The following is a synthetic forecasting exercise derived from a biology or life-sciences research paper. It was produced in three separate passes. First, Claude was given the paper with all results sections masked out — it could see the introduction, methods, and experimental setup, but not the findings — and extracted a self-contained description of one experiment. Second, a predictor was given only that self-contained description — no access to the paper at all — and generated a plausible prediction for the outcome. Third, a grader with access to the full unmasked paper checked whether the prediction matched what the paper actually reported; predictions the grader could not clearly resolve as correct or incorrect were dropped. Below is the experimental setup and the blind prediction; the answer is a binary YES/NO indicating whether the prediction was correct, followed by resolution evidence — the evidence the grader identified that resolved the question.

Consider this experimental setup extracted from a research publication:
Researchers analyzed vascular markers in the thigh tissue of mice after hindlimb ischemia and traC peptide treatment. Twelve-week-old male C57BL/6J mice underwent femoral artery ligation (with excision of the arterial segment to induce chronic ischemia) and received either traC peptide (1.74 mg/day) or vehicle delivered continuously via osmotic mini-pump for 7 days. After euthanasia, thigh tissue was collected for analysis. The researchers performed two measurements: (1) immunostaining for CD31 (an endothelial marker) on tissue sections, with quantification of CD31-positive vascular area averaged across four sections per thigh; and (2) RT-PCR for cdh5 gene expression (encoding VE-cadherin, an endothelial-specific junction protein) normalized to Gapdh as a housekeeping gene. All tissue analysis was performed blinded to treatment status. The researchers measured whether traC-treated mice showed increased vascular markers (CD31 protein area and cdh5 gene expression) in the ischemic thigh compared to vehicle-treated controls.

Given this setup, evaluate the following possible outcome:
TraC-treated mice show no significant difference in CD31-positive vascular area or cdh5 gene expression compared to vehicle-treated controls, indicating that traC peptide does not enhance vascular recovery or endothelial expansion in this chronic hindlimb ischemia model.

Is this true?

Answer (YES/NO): NO